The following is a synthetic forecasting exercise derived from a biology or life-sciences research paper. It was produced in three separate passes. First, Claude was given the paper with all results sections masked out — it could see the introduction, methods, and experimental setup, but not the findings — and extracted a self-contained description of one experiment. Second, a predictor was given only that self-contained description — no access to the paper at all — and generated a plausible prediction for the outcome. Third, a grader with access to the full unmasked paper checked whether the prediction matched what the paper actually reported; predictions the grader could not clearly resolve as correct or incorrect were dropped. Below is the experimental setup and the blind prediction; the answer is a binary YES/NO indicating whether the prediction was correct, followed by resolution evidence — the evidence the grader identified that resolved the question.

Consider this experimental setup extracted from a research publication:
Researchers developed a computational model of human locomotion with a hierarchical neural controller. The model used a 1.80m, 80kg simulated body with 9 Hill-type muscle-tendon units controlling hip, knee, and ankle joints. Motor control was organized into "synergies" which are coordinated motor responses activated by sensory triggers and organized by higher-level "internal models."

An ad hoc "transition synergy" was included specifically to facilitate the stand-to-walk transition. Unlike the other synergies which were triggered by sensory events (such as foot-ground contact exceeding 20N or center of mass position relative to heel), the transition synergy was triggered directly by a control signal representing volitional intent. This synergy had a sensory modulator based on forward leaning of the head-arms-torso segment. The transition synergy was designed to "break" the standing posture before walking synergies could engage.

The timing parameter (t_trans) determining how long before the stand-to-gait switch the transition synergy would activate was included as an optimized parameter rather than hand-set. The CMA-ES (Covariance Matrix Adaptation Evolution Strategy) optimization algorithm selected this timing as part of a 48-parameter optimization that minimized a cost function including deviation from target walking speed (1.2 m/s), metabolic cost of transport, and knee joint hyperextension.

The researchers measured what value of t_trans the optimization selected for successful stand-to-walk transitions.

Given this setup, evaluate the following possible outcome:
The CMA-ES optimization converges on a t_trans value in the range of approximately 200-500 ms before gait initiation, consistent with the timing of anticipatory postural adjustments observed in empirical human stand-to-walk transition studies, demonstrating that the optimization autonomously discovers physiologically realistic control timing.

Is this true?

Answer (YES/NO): YES